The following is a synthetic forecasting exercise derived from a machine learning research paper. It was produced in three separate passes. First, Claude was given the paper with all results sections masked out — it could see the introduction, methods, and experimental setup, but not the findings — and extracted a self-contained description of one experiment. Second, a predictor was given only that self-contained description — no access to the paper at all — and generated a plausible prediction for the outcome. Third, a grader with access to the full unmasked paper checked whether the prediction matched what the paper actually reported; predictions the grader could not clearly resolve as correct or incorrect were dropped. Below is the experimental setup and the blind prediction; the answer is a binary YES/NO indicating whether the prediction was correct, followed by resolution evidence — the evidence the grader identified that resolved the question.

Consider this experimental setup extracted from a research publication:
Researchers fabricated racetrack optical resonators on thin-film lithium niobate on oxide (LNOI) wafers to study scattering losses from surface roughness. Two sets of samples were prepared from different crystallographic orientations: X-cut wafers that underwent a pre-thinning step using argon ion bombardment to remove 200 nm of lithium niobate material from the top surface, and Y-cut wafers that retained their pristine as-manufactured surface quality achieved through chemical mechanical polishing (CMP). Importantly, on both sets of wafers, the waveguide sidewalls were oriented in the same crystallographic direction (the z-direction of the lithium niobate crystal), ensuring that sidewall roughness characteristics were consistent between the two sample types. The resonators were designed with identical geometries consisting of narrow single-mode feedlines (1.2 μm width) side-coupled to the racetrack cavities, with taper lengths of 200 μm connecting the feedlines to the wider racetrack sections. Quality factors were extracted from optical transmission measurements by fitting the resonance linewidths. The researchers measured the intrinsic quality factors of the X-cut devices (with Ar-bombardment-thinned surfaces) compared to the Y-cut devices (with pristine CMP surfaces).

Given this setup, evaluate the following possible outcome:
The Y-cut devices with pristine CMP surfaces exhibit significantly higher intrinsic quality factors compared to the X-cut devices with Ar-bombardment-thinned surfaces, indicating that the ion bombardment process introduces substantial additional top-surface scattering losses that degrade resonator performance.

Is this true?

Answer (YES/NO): NO